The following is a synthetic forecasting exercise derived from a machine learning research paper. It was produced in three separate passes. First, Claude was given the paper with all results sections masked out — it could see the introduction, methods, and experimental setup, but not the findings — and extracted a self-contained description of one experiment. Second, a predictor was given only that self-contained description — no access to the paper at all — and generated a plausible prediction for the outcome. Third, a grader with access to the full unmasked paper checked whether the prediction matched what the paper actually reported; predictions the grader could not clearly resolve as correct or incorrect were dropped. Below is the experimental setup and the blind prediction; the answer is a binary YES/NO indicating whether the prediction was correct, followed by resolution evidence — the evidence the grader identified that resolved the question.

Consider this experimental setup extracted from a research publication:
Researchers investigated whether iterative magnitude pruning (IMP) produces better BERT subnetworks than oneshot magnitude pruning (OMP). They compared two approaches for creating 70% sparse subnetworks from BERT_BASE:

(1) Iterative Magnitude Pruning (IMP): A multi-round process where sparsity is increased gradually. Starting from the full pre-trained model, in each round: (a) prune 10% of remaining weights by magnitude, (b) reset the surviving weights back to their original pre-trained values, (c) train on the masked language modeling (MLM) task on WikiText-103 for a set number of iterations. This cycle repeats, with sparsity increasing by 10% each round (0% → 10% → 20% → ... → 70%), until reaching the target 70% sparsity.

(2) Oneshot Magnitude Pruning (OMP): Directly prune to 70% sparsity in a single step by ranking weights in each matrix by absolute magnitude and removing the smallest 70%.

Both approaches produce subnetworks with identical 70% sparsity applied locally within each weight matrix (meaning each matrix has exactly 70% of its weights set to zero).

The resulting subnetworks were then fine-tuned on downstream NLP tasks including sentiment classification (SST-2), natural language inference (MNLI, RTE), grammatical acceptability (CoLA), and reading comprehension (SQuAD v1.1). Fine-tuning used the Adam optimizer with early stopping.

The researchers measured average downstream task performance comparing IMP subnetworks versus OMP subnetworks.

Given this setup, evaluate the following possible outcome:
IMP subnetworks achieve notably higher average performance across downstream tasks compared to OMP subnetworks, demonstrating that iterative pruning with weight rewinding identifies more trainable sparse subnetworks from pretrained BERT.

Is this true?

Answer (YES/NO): YES